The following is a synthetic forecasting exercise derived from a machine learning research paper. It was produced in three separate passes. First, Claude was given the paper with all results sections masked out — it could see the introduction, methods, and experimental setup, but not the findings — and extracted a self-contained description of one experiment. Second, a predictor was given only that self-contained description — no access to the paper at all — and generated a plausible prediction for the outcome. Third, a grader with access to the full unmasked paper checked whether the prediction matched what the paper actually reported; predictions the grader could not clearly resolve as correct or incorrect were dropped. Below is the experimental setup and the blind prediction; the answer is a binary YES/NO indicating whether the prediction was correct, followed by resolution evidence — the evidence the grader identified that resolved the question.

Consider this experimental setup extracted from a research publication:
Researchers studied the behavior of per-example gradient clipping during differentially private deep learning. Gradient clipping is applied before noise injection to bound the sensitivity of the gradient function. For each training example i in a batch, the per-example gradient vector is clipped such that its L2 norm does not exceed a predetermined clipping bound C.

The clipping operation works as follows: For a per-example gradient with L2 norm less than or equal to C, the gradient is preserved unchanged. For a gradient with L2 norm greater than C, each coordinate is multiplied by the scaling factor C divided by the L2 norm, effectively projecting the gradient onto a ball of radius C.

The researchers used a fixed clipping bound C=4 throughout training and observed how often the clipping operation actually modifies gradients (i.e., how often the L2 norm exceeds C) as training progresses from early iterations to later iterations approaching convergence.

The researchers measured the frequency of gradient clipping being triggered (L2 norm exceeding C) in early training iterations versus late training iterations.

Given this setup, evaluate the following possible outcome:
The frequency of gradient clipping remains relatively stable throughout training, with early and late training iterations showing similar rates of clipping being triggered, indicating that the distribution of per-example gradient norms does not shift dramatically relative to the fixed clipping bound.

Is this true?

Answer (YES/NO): NO